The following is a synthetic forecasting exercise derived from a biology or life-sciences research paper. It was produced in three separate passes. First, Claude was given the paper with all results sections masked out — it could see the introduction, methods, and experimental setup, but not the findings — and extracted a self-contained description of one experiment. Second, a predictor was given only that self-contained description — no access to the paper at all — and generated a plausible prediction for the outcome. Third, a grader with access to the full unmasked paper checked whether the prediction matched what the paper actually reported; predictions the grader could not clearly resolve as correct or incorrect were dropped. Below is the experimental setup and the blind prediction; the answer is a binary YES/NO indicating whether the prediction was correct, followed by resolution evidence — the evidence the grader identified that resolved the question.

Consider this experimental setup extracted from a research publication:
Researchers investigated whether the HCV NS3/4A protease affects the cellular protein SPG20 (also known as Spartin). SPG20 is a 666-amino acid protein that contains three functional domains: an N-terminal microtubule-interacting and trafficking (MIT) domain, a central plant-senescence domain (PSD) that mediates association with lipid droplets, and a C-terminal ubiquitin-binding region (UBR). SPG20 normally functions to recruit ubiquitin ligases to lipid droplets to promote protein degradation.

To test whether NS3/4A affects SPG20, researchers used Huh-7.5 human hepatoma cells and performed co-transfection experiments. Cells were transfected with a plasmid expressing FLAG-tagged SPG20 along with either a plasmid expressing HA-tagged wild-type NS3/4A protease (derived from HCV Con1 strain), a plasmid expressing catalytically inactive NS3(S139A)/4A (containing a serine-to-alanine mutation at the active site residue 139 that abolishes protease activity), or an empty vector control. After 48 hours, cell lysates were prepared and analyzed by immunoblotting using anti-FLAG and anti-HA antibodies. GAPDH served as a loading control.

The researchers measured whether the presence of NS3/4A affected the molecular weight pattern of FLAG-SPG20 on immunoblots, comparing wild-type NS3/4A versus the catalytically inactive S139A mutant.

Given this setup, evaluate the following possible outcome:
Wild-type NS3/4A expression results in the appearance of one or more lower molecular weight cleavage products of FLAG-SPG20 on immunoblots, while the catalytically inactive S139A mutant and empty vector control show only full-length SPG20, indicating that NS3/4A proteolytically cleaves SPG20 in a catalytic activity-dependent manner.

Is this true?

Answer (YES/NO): YES